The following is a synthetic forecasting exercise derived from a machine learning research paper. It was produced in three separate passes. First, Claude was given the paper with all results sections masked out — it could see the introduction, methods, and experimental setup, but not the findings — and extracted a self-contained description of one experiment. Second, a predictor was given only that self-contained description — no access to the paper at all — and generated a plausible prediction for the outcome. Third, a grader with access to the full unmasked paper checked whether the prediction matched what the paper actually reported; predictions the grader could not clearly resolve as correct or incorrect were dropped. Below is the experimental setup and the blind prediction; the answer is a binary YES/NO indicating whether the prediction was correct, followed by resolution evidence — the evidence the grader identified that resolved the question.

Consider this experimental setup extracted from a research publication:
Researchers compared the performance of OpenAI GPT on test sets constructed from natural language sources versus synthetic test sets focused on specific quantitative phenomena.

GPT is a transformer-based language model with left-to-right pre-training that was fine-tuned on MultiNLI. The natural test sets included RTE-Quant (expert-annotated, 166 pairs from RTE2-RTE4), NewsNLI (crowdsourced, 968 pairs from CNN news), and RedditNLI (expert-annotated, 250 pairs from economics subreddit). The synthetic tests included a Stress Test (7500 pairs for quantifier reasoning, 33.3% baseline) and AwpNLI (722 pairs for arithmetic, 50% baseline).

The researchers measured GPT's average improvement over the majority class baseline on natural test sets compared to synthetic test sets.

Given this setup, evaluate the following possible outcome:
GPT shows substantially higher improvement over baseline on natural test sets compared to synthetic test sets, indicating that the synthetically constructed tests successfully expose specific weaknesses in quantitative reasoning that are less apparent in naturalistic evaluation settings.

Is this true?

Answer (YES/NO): YES